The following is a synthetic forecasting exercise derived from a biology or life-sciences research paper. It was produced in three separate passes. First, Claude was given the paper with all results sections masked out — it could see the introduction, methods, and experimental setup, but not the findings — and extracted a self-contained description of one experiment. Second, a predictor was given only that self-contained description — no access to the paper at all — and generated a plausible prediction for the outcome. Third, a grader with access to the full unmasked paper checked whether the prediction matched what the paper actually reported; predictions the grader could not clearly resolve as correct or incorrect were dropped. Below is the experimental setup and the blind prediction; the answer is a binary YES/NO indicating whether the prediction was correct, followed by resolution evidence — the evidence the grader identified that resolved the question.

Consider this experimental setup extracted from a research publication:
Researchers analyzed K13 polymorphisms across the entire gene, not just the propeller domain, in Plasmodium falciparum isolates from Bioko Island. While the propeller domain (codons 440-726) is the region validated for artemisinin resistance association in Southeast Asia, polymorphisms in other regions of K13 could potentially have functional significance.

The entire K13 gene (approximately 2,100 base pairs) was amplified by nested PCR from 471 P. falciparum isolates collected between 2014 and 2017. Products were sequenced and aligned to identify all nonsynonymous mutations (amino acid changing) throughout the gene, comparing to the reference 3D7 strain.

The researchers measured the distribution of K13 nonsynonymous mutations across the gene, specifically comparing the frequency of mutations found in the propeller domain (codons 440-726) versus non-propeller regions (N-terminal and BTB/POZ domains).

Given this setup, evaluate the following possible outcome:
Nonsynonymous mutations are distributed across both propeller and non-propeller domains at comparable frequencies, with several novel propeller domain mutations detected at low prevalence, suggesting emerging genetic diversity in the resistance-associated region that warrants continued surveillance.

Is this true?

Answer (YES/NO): NO